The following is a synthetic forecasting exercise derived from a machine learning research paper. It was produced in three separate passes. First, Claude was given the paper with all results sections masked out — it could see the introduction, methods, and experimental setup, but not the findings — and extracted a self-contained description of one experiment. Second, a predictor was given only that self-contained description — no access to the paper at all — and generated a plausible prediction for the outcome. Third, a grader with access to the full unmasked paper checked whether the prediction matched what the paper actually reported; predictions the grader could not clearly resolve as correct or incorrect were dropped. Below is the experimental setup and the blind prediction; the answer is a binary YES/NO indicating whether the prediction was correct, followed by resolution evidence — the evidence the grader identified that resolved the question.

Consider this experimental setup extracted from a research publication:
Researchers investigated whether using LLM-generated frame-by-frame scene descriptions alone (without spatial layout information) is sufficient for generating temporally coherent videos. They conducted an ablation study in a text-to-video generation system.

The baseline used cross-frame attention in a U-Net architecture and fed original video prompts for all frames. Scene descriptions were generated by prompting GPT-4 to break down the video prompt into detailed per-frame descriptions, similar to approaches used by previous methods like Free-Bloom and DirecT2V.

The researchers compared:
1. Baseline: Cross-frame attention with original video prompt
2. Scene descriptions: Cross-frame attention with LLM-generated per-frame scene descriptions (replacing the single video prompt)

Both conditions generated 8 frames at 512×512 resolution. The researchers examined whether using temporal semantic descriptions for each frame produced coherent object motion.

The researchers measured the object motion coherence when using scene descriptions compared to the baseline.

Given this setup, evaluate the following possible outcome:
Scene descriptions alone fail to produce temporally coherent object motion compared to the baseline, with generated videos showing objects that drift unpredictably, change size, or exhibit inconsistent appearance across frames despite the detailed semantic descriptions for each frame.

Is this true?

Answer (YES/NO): YES